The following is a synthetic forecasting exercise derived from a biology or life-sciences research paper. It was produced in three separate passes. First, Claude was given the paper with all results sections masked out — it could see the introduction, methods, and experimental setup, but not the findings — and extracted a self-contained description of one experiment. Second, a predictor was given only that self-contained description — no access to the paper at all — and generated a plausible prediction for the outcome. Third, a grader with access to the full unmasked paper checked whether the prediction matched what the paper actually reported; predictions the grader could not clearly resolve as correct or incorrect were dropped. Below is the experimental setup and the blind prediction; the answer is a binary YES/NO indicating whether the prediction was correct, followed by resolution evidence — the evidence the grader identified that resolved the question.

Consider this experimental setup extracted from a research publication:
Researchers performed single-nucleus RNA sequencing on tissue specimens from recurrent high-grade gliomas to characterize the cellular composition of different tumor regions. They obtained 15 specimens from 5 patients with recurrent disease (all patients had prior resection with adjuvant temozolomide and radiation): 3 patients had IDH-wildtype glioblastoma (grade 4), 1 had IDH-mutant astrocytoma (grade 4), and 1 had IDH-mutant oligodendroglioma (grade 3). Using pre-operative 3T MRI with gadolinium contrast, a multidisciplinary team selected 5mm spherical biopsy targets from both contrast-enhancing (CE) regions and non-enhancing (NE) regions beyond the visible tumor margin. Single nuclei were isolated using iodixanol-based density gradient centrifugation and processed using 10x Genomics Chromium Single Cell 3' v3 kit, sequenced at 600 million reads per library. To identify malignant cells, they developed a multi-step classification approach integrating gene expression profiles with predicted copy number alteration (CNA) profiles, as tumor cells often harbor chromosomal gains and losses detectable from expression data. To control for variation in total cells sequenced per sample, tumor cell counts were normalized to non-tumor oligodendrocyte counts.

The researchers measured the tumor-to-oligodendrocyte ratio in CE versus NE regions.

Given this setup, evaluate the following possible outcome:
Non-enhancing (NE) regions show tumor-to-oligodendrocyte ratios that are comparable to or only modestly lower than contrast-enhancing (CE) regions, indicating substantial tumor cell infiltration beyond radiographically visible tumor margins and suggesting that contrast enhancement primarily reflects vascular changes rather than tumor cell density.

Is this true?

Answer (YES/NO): YES